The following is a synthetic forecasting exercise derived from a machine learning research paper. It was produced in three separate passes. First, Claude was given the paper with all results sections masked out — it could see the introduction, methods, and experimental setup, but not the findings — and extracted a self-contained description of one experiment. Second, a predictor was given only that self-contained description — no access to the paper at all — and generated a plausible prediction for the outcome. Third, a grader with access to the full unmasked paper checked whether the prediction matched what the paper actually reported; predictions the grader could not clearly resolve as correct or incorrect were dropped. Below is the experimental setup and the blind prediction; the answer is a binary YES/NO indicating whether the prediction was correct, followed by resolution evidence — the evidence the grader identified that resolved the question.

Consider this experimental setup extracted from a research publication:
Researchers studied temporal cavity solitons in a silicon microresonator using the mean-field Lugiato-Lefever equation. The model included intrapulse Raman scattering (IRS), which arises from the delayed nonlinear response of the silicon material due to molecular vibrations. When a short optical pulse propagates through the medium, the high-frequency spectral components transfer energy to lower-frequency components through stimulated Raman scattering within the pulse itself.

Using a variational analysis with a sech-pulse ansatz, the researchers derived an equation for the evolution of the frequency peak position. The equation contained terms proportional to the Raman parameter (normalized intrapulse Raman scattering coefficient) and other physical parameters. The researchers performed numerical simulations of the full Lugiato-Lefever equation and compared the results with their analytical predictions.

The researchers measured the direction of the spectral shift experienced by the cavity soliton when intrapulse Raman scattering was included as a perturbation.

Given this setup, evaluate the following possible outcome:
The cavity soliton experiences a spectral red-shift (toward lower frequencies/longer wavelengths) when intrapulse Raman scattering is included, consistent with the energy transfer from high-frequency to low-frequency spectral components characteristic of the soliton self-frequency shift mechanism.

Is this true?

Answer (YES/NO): YES